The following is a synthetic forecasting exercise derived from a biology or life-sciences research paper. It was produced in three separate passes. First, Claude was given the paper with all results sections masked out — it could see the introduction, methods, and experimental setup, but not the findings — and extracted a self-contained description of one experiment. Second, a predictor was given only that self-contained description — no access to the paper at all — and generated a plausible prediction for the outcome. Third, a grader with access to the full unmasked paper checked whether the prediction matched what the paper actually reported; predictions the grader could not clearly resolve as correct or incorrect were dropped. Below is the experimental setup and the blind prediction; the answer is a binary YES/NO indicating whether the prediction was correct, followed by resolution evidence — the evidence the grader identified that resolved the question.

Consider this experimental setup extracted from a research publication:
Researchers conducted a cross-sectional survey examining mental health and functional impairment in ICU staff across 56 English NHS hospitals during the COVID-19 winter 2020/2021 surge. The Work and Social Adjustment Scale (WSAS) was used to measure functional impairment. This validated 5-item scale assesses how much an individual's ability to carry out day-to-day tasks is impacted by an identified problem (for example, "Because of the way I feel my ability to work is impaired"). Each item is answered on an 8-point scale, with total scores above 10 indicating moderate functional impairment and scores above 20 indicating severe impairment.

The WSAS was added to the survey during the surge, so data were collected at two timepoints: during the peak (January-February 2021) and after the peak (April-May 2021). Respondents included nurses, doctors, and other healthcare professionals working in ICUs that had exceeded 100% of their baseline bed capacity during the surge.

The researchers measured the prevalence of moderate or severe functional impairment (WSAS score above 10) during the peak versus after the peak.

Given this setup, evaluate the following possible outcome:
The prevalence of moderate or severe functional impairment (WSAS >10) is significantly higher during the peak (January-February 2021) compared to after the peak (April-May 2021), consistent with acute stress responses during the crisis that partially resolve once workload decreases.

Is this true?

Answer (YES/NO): YES